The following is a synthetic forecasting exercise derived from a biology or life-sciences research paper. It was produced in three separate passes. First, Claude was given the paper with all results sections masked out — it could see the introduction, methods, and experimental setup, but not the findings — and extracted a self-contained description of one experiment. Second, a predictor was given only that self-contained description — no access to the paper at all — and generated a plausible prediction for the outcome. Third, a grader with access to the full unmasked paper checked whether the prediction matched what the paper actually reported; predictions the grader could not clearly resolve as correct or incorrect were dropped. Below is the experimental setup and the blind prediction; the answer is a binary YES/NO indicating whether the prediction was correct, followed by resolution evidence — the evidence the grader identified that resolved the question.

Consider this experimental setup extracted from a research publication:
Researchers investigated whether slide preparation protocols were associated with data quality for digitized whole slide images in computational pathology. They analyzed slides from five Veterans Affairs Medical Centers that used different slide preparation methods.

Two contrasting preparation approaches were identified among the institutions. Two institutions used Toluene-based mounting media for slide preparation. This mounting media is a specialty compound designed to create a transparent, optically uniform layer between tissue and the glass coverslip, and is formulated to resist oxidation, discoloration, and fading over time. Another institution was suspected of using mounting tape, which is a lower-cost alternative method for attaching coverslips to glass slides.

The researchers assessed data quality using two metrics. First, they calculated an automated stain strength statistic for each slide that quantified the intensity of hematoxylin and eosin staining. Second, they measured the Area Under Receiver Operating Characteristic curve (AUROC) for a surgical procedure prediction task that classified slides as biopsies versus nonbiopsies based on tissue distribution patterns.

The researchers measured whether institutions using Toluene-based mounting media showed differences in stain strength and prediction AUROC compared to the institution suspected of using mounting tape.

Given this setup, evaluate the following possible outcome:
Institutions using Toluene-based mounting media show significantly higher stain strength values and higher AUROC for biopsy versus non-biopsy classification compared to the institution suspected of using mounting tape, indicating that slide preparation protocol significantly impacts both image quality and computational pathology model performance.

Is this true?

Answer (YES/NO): YES